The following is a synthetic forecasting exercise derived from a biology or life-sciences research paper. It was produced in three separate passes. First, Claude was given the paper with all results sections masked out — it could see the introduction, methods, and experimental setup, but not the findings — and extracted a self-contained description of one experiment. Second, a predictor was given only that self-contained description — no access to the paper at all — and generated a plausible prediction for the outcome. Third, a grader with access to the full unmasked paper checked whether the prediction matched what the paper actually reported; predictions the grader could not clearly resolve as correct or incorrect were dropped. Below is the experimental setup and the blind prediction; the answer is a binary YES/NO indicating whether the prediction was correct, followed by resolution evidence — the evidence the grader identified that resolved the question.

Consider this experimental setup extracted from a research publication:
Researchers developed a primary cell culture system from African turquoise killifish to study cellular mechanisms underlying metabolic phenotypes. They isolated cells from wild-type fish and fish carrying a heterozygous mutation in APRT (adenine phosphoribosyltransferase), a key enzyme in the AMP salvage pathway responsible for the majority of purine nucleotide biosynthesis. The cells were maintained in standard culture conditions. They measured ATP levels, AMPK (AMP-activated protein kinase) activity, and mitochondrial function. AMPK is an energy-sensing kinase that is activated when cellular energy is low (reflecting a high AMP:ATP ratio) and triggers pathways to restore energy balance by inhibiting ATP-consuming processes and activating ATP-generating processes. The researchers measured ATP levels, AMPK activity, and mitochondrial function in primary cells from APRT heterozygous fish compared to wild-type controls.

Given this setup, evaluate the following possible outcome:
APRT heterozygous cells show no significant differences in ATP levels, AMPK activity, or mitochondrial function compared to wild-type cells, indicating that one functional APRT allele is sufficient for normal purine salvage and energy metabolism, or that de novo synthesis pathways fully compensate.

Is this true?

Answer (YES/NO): NO